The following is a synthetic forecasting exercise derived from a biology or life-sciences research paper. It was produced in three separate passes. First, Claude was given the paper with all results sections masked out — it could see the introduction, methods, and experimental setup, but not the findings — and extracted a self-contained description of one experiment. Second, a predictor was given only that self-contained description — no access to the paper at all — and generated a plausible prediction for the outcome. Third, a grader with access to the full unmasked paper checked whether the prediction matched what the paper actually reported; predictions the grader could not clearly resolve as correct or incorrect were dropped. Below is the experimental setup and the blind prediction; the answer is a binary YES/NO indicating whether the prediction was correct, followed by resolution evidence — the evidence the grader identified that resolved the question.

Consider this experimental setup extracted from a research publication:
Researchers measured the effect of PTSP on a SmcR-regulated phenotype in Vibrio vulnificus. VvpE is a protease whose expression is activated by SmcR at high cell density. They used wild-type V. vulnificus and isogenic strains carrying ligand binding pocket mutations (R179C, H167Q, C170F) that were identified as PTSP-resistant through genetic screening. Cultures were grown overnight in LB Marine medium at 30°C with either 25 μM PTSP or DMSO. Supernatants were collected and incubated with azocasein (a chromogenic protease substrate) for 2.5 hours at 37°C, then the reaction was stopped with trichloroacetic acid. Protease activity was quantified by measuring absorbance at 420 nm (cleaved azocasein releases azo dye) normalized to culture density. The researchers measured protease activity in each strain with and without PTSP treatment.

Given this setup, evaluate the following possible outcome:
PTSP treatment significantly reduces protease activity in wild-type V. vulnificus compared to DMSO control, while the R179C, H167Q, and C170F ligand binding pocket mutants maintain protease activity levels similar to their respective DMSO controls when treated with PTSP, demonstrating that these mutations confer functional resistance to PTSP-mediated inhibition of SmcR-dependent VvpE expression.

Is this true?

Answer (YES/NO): NO